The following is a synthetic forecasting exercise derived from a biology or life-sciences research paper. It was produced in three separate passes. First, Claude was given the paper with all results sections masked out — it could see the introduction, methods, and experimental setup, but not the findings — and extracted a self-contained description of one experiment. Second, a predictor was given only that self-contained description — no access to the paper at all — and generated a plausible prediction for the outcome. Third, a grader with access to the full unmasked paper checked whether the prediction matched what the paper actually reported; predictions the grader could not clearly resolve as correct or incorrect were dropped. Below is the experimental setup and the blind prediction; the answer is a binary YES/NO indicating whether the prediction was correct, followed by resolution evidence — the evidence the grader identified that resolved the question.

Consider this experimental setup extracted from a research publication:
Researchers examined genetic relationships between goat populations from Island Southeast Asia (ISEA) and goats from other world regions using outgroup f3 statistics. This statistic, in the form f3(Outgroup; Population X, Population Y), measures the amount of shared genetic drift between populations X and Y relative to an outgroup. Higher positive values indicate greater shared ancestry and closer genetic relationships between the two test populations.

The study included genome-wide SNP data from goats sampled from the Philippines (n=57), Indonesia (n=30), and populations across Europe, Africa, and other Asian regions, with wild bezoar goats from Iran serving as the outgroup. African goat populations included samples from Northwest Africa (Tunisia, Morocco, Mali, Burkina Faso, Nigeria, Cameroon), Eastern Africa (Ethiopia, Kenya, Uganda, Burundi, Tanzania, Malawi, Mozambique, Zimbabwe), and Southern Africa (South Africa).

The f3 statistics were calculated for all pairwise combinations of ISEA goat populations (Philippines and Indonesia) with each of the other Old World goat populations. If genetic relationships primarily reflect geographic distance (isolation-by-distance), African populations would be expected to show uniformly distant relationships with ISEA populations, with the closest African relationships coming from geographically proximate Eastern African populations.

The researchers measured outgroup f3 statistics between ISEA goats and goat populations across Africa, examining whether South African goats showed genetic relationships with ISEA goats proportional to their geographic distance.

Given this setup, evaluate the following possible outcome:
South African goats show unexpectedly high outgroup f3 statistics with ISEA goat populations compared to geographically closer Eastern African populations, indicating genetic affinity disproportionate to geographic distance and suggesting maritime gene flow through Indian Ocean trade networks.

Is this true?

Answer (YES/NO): YES